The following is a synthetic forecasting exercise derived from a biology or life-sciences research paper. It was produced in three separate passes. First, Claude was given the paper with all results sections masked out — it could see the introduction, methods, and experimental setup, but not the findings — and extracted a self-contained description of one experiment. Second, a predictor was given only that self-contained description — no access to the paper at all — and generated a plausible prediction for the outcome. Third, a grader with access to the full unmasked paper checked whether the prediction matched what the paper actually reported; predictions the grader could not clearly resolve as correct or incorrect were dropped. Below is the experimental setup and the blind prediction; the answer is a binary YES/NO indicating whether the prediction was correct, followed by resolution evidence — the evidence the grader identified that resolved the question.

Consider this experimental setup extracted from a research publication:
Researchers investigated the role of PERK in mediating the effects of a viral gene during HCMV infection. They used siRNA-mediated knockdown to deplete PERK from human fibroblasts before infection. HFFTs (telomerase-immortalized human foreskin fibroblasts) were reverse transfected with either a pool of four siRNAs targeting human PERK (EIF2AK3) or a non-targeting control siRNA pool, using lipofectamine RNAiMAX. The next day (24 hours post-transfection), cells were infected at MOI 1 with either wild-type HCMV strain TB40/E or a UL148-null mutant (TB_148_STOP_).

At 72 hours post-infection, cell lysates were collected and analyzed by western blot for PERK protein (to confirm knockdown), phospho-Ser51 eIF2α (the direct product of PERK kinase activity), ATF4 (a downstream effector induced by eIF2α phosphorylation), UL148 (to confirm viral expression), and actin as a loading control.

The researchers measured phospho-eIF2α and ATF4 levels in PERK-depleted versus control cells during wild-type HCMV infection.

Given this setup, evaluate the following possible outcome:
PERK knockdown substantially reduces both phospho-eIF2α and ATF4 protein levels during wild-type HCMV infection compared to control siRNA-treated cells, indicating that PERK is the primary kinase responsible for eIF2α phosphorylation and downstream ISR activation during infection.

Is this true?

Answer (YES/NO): YES